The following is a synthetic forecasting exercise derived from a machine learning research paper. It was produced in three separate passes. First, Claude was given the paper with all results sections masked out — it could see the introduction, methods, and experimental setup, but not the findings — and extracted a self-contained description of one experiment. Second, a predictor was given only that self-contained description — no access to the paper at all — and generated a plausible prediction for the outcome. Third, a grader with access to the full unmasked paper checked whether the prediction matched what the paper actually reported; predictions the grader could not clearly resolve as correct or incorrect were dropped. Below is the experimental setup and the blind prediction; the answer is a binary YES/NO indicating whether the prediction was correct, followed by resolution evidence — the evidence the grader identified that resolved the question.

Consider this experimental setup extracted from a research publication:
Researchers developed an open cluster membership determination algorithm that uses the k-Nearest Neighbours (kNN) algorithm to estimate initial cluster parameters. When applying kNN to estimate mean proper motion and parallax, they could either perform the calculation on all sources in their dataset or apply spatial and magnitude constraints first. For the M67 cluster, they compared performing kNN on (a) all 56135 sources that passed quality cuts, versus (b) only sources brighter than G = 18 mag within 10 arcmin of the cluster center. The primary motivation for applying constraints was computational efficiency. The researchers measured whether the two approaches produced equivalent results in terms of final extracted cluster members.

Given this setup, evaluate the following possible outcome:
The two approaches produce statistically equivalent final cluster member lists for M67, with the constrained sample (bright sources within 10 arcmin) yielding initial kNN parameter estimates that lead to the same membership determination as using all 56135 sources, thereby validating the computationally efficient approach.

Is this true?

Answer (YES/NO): YES